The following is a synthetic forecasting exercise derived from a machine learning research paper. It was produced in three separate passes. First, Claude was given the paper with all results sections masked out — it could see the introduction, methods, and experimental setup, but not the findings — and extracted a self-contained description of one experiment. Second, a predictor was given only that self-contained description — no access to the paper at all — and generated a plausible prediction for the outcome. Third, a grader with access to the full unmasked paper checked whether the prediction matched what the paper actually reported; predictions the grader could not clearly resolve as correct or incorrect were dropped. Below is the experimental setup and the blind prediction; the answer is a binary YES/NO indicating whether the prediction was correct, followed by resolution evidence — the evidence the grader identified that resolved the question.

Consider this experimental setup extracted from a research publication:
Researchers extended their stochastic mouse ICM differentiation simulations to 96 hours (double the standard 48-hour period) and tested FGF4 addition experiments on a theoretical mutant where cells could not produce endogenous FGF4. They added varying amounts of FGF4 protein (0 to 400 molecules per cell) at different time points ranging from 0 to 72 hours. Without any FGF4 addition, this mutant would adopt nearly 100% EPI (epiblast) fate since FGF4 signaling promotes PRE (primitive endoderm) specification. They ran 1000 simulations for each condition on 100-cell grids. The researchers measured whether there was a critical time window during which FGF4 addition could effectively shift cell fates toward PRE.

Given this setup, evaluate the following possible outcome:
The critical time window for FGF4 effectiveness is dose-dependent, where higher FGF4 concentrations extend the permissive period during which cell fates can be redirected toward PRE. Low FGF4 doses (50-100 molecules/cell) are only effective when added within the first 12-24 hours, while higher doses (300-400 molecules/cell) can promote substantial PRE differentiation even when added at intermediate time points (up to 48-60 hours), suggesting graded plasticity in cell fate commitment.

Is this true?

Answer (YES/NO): NO